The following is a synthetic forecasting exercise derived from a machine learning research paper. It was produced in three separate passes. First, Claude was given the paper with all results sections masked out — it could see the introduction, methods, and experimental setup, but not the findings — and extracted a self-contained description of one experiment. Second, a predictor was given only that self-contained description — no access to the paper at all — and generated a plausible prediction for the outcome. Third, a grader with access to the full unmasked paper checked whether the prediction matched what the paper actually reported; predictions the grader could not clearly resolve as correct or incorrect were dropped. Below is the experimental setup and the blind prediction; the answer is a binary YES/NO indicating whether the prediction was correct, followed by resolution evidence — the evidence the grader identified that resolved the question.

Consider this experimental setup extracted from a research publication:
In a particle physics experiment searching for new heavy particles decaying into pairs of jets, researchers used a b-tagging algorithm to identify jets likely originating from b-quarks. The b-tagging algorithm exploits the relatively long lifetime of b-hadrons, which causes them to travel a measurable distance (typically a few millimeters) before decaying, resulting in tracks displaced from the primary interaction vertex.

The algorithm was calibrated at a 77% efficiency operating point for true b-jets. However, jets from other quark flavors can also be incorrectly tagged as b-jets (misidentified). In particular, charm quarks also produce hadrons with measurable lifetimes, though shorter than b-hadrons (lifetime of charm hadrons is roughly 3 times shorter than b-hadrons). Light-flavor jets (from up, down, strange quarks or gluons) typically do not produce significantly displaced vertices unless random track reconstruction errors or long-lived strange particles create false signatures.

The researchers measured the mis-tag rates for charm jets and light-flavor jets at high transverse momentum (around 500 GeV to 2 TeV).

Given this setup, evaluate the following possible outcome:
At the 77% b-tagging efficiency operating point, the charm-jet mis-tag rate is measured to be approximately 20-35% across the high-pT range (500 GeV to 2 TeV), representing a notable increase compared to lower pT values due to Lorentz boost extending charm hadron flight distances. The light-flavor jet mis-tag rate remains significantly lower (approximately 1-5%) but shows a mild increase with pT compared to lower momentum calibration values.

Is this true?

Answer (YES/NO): NO